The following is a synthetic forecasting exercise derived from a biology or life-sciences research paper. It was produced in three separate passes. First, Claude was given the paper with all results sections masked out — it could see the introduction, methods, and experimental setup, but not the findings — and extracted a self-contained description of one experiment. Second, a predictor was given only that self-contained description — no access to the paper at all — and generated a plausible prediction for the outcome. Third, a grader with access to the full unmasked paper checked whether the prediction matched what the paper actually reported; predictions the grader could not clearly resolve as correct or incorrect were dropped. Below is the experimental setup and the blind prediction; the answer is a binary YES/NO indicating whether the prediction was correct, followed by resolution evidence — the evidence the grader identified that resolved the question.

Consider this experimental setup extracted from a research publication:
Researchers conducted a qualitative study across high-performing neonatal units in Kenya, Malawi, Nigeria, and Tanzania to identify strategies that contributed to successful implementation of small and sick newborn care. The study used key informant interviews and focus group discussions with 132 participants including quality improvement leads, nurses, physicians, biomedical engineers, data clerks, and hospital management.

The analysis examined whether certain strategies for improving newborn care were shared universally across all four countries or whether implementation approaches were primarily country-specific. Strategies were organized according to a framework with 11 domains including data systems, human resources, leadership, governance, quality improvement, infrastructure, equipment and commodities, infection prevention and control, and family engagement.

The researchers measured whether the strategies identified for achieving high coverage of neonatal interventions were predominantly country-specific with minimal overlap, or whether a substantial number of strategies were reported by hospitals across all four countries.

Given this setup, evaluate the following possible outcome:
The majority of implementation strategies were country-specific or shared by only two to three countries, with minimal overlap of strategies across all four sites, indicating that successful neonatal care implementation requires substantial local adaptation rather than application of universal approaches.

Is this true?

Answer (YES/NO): NO